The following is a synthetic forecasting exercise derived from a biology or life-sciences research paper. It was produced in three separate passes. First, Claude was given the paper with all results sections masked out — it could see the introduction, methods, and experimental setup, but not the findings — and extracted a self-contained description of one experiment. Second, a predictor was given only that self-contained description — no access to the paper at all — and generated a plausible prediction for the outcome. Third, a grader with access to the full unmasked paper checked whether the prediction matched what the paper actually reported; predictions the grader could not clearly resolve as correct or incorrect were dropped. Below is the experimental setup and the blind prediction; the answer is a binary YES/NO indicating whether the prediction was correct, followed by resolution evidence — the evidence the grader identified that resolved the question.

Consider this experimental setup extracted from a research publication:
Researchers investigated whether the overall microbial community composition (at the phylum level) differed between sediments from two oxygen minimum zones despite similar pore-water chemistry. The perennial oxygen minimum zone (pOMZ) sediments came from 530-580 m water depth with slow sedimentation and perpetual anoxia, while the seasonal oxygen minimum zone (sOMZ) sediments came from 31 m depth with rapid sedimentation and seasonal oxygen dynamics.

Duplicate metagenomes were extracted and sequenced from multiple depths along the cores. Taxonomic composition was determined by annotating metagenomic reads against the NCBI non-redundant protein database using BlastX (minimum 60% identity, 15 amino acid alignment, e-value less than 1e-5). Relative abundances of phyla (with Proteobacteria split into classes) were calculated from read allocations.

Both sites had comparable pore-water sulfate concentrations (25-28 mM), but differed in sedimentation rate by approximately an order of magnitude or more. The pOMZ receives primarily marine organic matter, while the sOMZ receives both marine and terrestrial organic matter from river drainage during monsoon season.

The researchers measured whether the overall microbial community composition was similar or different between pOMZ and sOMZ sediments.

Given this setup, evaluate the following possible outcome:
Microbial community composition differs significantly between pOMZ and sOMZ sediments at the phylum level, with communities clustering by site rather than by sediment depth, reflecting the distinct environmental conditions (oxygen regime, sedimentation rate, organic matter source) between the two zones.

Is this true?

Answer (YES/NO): YES